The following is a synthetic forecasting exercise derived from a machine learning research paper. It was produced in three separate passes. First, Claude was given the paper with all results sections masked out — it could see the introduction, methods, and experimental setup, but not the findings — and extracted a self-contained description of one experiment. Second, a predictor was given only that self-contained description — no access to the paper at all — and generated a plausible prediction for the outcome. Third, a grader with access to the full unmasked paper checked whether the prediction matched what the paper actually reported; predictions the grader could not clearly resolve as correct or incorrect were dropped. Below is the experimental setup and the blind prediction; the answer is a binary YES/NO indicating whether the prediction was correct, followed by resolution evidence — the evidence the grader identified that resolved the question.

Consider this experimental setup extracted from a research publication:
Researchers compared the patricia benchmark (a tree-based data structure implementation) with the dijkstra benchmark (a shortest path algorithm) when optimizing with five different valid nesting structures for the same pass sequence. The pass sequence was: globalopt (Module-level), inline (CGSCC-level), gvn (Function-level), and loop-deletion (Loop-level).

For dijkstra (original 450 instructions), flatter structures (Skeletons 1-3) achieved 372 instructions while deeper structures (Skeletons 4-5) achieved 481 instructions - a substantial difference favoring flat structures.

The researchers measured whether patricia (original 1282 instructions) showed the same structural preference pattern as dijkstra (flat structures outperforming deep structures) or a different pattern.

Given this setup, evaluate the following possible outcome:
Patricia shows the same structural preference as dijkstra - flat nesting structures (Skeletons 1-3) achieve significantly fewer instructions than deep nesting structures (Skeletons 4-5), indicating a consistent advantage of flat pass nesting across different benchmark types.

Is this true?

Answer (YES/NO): YES